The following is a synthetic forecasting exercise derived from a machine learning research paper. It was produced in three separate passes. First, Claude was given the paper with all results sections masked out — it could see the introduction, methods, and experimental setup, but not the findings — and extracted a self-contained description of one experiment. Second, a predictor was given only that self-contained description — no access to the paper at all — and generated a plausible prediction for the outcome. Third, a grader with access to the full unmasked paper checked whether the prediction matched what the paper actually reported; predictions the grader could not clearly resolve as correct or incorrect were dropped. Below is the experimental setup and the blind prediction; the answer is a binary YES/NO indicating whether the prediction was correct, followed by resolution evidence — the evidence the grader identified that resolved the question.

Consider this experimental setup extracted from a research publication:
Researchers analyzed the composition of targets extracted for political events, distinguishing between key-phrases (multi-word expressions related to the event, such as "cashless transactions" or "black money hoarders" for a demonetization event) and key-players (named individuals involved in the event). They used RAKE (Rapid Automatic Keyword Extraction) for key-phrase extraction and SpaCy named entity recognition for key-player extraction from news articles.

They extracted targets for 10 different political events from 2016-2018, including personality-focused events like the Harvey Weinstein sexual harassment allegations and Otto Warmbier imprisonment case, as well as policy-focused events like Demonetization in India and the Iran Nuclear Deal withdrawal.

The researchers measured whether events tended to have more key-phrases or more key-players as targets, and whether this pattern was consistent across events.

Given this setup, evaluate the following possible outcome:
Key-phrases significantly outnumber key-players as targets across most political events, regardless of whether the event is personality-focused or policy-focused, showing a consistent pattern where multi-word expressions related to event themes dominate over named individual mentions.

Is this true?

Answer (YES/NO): NO